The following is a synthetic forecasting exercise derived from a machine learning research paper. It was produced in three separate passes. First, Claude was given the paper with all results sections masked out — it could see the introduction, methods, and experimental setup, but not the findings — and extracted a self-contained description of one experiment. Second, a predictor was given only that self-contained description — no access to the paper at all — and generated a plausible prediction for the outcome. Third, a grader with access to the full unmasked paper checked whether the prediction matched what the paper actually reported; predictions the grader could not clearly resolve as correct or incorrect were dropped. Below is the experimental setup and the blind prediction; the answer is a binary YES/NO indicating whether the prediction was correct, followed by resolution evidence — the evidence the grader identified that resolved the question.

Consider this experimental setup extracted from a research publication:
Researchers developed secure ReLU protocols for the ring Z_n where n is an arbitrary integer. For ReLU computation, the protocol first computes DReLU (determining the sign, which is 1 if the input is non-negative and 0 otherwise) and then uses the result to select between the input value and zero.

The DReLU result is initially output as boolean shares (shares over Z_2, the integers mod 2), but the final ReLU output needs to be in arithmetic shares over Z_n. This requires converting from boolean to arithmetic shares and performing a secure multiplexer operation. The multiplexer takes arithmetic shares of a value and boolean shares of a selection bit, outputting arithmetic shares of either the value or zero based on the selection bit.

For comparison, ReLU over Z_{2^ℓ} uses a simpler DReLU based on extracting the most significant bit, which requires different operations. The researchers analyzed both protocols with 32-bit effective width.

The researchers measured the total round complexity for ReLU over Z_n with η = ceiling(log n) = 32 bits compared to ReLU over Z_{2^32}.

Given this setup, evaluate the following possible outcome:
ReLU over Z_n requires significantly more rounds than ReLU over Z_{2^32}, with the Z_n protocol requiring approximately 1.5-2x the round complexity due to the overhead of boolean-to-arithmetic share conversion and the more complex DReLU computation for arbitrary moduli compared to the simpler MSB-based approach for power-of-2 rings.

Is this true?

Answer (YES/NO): NO